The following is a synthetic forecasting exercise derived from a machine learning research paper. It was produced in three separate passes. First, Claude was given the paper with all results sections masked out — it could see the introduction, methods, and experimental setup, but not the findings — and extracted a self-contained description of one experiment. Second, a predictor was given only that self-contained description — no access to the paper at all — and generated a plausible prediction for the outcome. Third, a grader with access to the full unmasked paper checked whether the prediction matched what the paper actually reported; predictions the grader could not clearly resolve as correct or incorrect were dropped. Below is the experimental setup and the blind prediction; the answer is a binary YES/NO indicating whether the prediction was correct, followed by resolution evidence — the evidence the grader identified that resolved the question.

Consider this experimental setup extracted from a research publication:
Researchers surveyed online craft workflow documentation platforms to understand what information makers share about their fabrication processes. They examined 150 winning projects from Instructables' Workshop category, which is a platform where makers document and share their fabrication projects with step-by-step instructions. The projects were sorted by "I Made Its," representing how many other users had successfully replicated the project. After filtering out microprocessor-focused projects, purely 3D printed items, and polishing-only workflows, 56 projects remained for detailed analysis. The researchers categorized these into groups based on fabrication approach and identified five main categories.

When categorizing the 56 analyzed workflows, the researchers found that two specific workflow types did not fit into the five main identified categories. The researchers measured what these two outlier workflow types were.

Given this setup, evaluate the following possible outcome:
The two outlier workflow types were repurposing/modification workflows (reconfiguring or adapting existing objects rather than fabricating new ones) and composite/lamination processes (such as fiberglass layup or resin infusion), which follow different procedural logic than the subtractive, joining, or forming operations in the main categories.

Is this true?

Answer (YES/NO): NO